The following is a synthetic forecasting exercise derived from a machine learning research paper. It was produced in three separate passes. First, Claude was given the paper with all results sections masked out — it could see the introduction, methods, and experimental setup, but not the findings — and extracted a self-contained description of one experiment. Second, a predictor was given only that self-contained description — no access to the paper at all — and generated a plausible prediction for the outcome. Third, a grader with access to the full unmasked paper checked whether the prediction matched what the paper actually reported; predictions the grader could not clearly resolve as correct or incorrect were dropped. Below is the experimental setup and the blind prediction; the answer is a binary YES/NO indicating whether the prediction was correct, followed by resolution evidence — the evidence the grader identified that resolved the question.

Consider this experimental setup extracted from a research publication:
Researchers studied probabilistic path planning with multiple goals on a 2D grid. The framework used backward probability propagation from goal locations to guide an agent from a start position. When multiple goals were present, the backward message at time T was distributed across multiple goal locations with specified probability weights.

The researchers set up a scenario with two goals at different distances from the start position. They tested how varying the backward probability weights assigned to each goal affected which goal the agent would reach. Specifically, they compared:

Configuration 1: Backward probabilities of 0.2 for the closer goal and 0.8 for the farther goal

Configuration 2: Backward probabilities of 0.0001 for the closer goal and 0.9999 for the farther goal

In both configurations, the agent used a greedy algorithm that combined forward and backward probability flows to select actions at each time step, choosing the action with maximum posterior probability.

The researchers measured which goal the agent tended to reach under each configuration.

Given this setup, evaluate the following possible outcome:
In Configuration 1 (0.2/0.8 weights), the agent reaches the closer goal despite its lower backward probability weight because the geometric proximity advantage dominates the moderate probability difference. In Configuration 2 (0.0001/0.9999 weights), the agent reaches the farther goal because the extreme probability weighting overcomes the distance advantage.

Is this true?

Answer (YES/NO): YES